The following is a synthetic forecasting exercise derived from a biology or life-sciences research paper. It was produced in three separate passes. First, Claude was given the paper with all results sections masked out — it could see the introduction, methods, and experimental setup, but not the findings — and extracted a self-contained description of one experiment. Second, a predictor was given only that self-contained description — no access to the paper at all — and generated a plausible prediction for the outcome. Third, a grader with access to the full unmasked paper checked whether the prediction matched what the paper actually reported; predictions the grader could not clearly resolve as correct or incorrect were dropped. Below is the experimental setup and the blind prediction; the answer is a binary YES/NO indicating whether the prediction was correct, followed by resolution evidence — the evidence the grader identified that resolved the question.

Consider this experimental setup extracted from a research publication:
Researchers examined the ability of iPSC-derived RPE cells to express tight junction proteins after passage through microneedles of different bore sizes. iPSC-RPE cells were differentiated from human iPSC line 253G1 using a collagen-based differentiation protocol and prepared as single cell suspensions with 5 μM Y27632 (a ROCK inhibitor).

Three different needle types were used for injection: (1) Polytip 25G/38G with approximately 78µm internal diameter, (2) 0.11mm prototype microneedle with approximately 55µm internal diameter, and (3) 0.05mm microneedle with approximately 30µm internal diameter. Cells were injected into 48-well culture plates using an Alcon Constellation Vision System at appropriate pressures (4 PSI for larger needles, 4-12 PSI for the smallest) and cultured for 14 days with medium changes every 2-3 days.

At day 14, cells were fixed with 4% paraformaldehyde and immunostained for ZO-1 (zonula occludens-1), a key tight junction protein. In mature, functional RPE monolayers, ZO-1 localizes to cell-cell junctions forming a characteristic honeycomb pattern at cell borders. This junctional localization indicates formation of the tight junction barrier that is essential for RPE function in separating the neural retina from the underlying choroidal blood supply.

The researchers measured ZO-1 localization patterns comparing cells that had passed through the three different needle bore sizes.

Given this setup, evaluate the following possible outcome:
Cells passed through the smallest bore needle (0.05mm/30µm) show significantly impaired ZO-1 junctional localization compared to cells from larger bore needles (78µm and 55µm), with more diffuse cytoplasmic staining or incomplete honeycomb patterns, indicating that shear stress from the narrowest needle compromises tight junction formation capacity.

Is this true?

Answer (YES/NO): NO